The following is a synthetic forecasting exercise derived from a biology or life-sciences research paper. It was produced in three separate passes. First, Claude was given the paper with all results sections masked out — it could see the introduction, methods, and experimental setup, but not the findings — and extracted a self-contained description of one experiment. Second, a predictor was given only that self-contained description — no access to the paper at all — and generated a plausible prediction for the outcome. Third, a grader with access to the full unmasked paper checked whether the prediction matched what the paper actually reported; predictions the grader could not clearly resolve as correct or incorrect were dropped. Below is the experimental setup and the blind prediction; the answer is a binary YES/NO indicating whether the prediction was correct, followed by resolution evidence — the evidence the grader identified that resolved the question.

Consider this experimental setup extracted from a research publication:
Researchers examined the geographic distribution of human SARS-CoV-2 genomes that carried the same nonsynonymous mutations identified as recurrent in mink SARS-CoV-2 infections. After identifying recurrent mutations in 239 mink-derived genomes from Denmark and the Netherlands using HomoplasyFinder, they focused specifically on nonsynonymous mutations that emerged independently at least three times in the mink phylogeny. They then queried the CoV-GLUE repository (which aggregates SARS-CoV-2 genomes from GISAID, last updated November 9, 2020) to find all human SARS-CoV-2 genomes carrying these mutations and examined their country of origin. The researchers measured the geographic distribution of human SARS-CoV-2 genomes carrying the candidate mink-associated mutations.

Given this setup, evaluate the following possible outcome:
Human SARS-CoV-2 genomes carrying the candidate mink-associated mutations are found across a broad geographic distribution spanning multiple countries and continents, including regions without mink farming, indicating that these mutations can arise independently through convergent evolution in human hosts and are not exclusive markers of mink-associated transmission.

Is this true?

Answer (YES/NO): NO